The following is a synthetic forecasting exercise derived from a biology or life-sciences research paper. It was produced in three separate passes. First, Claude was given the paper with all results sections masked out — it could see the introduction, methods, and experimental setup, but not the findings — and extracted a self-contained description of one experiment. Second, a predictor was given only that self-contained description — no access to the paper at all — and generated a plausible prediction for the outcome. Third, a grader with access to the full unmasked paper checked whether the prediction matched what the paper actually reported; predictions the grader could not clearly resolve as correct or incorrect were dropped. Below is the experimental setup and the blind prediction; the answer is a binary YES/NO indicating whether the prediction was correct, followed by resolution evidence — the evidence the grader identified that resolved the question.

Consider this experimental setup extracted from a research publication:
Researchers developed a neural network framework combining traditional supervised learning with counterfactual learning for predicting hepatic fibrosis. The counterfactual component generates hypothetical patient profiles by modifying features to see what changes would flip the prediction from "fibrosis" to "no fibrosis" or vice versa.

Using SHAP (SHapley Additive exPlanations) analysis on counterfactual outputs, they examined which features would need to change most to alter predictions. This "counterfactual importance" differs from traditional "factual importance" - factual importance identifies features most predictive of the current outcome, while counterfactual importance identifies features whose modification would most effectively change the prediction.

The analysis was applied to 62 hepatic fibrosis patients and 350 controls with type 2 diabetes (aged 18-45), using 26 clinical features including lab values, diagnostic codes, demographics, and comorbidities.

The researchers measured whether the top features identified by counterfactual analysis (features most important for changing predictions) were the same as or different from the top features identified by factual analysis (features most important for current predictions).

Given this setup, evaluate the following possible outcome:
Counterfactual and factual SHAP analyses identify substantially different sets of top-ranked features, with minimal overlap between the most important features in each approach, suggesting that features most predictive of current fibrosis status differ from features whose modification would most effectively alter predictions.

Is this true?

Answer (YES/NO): YES